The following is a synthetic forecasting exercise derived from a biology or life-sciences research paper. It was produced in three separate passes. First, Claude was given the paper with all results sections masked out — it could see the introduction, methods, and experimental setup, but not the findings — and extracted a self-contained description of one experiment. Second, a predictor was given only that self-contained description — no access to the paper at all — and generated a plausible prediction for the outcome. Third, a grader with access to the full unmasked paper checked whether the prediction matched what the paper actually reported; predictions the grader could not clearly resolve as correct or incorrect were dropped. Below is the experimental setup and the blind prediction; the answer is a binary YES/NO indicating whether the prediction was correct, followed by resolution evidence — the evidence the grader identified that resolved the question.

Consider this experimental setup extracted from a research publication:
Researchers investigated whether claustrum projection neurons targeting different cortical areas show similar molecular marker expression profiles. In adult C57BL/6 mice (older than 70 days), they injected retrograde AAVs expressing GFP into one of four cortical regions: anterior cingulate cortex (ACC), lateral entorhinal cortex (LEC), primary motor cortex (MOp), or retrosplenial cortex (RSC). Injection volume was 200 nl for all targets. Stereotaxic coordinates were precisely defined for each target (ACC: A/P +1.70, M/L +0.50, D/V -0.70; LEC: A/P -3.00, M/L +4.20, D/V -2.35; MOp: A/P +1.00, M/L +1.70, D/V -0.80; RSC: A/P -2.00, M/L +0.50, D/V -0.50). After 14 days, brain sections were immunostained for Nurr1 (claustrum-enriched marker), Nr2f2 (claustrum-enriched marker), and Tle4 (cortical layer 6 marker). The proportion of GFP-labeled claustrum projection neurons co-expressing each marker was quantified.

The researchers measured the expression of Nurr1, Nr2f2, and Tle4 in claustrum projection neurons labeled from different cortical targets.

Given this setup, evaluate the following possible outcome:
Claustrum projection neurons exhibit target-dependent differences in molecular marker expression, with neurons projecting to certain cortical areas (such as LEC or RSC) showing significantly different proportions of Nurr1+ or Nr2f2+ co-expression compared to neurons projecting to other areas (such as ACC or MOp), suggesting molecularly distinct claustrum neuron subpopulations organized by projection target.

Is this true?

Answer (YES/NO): YES